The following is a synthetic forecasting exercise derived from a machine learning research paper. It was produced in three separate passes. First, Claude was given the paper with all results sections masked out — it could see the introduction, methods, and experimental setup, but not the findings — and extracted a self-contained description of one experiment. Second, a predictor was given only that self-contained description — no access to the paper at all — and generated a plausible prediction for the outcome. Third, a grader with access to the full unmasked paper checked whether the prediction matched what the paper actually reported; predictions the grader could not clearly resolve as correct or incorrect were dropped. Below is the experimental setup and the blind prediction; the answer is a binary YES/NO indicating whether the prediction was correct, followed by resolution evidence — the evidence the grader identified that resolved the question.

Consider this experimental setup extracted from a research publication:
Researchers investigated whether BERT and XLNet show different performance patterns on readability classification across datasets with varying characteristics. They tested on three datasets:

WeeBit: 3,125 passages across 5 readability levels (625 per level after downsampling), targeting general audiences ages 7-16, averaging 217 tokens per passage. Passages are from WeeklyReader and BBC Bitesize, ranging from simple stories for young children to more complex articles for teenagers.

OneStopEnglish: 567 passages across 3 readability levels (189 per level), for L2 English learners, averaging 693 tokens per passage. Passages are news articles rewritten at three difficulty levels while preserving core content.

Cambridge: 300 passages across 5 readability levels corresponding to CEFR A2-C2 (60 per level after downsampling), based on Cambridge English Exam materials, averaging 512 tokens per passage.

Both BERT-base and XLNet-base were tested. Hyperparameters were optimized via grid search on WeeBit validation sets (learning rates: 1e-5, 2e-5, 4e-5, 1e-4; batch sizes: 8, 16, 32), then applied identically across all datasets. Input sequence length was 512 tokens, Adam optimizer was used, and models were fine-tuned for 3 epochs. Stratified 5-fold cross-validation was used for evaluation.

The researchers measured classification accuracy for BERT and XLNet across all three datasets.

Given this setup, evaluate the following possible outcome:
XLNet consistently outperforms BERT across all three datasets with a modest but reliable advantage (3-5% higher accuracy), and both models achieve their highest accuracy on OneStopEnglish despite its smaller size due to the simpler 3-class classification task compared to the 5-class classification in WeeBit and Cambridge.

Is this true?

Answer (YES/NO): NO